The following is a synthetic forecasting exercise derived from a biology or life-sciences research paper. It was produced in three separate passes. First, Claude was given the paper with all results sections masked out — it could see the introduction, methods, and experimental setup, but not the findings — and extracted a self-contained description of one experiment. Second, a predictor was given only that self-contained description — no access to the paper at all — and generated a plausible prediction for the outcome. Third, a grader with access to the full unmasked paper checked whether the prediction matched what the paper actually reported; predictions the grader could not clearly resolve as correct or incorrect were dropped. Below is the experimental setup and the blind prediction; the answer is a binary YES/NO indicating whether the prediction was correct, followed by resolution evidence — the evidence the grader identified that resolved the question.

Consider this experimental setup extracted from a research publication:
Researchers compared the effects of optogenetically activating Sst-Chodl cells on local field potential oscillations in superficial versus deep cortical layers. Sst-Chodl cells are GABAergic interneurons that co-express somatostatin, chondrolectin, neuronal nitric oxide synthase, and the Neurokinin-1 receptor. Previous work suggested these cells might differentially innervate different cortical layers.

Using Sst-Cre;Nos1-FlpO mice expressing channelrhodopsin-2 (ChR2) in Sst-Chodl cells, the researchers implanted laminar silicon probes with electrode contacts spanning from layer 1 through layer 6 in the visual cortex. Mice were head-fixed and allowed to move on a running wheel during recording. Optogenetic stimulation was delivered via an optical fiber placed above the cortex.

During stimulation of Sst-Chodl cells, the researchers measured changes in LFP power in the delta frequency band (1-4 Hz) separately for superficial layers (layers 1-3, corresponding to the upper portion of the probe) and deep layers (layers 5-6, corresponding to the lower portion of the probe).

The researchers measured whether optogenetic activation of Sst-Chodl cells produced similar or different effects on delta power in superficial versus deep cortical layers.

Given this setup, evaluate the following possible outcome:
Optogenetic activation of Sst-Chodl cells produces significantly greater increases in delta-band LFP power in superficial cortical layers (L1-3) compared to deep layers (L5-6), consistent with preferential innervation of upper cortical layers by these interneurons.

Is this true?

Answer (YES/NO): NO